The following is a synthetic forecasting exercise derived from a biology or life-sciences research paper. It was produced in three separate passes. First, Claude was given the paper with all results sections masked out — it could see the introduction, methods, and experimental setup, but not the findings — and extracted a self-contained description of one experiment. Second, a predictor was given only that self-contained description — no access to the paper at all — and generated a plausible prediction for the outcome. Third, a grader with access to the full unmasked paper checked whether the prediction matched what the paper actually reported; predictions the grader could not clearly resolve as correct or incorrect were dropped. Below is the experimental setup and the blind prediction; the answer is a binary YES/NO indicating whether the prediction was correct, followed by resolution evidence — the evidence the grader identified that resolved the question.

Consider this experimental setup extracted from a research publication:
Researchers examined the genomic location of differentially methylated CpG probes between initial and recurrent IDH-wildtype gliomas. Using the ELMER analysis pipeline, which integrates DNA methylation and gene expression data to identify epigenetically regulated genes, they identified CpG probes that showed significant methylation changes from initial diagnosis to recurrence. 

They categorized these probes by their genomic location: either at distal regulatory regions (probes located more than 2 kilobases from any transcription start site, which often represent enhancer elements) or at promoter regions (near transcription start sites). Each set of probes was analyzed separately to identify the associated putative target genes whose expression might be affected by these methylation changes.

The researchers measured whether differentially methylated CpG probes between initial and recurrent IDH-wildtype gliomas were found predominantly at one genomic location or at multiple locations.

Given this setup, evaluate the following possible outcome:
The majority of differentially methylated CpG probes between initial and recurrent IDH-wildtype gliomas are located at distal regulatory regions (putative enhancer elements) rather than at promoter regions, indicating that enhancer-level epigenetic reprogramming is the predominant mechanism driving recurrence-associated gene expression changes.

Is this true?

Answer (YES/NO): YES